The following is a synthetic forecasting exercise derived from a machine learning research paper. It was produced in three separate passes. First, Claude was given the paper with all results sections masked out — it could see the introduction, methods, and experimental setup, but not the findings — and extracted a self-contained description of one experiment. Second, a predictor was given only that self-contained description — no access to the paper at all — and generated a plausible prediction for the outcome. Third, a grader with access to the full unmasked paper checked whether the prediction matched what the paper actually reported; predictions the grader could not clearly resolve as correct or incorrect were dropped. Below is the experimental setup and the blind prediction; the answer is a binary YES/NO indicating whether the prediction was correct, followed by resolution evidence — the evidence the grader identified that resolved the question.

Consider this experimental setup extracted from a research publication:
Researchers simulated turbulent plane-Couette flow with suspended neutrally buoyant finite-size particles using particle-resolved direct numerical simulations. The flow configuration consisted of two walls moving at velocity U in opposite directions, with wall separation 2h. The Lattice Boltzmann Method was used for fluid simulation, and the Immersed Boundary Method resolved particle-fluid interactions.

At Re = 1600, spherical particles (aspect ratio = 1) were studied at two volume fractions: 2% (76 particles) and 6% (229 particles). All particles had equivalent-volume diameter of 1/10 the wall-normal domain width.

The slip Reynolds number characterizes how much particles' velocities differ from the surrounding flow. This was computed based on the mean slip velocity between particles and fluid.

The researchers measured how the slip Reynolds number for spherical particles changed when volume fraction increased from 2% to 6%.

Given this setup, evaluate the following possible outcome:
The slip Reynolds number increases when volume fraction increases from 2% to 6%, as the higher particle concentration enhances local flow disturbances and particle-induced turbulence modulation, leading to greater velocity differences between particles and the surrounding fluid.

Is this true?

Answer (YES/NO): NO